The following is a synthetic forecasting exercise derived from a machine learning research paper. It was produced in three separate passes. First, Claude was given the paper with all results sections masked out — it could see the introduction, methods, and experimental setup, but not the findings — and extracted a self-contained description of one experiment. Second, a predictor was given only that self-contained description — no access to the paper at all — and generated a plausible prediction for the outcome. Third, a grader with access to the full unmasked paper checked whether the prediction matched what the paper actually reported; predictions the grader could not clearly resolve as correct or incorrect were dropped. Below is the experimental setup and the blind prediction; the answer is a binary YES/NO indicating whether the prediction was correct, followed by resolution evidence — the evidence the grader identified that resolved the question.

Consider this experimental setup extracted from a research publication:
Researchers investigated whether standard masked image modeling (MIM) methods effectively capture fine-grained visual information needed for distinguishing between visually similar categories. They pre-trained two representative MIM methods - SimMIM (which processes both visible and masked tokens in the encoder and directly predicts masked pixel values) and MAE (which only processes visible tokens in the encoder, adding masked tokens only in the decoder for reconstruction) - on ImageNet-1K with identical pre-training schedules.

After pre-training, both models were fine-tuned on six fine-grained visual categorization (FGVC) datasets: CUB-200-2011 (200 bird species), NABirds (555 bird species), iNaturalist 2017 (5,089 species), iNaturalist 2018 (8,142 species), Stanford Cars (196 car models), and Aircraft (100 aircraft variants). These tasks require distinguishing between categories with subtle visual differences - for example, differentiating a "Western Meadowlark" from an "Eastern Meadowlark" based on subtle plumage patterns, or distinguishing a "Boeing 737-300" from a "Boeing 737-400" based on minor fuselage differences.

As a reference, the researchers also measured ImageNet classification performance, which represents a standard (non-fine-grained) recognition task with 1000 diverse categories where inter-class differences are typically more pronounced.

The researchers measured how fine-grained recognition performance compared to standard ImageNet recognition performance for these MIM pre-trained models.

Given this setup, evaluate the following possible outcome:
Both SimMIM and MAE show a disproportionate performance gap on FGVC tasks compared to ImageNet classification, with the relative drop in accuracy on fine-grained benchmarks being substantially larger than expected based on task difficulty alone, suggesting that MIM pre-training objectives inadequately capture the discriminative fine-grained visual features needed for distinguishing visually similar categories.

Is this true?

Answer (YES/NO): YES